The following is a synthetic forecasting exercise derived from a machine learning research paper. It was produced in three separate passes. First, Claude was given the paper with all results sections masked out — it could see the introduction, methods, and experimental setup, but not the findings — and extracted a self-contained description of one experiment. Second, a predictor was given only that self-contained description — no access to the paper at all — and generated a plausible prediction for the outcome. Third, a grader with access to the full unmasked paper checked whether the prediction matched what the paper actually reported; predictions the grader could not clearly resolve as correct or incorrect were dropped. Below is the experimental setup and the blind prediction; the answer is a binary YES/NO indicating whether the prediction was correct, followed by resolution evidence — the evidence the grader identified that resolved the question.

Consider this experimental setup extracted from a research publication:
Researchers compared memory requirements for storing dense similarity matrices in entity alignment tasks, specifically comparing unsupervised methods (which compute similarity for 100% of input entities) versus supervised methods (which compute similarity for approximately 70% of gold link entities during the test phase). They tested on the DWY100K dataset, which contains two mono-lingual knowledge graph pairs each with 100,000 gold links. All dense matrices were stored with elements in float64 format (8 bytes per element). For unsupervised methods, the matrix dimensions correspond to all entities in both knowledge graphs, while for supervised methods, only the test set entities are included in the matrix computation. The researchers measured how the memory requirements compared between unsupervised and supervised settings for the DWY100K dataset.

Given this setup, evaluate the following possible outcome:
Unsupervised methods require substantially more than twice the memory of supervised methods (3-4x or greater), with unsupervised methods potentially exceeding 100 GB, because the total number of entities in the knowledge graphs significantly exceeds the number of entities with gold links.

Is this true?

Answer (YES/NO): NO